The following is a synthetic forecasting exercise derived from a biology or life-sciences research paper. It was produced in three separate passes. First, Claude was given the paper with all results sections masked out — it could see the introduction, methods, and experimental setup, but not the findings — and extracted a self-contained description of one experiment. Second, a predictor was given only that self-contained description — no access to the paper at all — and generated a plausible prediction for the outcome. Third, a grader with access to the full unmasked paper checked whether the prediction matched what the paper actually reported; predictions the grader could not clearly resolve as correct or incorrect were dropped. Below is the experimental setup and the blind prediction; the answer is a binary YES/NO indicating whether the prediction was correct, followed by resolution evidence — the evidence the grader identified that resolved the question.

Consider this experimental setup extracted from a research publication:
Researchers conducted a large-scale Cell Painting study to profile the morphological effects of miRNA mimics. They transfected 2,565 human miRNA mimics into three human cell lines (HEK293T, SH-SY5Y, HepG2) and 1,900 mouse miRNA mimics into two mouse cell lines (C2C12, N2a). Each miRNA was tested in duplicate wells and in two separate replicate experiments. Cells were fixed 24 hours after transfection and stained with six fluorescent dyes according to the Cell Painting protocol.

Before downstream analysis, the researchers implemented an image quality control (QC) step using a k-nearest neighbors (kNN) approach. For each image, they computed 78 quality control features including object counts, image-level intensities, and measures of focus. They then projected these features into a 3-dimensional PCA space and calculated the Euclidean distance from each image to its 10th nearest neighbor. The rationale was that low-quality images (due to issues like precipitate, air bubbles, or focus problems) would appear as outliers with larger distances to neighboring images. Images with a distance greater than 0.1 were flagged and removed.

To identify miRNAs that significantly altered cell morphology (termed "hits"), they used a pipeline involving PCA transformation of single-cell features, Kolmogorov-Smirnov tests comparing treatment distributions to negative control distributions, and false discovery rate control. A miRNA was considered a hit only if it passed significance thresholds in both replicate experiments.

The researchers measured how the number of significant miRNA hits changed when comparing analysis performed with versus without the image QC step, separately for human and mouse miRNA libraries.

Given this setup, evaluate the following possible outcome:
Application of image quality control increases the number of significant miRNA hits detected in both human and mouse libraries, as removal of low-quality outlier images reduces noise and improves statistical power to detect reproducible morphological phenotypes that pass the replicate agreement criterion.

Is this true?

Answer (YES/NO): NO